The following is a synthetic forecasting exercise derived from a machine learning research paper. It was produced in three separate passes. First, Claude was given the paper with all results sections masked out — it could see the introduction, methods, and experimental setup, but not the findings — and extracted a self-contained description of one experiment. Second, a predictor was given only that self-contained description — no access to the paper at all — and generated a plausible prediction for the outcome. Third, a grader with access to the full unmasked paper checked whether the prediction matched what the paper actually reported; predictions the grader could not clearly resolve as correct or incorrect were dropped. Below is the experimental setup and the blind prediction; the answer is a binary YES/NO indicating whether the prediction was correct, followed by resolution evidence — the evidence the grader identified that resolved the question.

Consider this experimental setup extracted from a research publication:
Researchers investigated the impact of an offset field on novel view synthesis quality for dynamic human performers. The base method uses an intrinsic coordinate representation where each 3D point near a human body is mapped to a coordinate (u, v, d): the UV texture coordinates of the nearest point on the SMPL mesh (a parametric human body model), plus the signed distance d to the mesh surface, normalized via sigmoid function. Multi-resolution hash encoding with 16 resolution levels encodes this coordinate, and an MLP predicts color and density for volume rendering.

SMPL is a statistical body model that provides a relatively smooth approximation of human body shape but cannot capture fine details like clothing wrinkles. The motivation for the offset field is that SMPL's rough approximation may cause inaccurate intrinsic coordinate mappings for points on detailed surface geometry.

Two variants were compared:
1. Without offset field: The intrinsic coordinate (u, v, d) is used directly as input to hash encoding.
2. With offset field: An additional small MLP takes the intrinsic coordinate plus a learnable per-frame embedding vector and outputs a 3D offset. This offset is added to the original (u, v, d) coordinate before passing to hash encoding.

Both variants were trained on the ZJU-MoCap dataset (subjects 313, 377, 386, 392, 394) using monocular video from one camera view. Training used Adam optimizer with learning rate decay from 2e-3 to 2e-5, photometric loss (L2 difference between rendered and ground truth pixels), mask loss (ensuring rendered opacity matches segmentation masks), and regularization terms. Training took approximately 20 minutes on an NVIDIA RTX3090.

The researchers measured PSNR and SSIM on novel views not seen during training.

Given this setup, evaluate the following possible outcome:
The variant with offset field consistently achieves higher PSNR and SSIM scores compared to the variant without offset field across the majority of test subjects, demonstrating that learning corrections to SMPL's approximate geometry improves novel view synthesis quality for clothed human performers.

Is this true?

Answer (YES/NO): YES